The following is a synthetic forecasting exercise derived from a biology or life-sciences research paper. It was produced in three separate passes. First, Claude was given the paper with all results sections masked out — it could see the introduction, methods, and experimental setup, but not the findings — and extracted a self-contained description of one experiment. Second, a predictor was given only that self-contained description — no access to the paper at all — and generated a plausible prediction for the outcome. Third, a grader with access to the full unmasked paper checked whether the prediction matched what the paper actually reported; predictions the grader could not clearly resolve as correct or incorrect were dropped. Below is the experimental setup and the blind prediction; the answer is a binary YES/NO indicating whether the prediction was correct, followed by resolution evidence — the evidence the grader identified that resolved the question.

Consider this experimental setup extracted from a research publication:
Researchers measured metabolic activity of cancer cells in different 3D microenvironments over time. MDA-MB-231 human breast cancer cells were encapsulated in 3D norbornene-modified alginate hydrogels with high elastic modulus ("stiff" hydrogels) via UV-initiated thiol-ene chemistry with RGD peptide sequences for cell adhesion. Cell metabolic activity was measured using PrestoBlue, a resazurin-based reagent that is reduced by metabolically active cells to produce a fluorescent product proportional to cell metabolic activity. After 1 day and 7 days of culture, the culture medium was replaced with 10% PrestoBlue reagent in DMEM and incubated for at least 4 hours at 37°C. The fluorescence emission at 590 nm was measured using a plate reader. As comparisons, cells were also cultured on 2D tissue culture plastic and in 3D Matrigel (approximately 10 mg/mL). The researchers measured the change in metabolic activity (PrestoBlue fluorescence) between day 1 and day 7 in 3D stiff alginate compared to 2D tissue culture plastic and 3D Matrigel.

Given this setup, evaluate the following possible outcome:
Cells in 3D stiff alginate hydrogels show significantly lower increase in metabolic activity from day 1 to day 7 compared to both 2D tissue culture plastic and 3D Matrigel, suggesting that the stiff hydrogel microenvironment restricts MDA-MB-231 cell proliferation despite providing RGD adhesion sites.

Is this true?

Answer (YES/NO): YES